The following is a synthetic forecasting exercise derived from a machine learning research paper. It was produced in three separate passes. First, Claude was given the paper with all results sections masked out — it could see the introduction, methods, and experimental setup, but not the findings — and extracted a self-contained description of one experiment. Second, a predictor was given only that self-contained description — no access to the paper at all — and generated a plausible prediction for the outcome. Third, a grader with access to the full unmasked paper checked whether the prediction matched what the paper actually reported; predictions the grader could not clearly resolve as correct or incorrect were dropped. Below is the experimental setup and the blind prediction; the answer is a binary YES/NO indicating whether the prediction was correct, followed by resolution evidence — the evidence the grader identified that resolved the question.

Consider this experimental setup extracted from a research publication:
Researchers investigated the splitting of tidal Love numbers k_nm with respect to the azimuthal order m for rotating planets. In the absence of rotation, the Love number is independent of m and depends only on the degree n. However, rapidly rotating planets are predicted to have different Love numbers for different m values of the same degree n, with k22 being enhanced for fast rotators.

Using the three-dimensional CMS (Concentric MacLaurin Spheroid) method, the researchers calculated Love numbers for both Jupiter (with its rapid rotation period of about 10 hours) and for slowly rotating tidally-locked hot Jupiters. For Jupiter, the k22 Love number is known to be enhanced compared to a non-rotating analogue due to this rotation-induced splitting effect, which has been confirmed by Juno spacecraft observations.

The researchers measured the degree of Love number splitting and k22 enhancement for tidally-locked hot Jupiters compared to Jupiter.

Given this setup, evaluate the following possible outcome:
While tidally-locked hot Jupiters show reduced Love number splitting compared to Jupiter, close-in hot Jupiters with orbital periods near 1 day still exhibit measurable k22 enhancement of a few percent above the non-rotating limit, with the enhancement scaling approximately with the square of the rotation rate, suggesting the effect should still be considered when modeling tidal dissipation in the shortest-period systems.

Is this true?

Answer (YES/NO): NO